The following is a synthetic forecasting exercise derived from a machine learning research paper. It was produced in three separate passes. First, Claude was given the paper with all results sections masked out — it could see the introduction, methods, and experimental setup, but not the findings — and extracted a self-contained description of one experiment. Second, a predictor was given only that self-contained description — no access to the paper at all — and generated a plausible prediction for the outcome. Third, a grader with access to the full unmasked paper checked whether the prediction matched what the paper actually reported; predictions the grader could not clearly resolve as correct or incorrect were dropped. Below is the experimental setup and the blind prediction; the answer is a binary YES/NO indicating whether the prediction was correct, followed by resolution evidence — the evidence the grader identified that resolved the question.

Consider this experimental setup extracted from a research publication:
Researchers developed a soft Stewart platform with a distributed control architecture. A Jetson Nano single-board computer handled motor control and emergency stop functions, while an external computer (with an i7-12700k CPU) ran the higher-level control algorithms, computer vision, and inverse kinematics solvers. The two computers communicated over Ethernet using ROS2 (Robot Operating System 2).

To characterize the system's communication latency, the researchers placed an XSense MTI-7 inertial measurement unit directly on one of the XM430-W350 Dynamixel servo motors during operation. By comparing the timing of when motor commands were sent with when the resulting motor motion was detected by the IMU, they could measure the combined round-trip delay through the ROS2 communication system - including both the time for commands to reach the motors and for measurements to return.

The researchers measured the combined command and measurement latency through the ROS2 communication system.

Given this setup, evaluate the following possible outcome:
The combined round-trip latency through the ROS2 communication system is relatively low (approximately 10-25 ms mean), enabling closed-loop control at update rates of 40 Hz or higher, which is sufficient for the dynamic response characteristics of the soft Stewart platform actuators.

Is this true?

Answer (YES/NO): NO